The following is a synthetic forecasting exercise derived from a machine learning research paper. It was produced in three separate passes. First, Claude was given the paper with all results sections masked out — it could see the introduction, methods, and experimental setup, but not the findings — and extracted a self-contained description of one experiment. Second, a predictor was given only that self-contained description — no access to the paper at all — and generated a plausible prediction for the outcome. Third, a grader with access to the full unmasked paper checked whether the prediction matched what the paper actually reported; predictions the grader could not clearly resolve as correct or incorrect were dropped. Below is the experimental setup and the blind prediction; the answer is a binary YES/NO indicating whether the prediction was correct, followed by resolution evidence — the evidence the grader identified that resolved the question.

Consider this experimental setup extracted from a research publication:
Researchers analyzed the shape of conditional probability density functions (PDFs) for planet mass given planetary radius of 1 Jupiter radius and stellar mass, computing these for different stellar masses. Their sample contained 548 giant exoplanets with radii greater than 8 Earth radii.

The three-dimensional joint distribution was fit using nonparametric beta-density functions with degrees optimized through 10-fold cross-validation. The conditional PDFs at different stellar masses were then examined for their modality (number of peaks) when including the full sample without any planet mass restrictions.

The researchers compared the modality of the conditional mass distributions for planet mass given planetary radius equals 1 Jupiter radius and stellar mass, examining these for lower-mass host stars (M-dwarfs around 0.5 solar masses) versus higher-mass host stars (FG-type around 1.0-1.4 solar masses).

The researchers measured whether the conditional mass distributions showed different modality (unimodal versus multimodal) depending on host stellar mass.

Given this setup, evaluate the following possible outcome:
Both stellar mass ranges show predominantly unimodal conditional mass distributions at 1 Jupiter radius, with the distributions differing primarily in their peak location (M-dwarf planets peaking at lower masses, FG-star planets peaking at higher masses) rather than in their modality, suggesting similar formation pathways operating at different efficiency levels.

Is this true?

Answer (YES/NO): NO